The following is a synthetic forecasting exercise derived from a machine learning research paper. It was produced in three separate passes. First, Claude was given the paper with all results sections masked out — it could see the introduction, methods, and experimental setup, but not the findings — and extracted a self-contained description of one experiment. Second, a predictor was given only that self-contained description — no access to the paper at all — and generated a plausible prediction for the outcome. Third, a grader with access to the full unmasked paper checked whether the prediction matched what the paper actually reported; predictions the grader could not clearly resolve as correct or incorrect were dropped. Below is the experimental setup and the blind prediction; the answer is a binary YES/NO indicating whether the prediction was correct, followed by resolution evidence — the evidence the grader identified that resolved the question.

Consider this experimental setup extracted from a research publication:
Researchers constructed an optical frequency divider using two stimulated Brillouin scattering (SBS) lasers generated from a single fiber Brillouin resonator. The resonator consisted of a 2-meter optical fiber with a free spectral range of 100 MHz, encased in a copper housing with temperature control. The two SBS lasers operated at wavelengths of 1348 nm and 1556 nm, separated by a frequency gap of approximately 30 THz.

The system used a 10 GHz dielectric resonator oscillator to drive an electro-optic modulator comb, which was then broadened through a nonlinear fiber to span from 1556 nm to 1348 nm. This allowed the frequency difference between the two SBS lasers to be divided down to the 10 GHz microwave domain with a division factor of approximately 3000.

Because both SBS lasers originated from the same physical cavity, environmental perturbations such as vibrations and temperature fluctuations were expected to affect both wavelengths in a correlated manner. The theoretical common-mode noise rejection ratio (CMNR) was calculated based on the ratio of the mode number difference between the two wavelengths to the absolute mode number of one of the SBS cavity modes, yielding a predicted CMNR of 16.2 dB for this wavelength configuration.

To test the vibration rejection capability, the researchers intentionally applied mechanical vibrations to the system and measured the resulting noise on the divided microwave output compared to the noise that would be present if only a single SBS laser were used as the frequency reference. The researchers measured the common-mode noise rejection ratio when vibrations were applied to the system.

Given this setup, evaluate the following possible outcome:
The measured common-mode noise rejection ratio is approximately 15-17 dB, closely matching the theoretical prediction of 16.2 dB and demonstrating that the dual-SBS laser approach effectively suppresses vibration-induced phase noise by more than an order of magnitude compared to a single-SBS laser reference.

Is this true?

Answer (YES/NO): YES